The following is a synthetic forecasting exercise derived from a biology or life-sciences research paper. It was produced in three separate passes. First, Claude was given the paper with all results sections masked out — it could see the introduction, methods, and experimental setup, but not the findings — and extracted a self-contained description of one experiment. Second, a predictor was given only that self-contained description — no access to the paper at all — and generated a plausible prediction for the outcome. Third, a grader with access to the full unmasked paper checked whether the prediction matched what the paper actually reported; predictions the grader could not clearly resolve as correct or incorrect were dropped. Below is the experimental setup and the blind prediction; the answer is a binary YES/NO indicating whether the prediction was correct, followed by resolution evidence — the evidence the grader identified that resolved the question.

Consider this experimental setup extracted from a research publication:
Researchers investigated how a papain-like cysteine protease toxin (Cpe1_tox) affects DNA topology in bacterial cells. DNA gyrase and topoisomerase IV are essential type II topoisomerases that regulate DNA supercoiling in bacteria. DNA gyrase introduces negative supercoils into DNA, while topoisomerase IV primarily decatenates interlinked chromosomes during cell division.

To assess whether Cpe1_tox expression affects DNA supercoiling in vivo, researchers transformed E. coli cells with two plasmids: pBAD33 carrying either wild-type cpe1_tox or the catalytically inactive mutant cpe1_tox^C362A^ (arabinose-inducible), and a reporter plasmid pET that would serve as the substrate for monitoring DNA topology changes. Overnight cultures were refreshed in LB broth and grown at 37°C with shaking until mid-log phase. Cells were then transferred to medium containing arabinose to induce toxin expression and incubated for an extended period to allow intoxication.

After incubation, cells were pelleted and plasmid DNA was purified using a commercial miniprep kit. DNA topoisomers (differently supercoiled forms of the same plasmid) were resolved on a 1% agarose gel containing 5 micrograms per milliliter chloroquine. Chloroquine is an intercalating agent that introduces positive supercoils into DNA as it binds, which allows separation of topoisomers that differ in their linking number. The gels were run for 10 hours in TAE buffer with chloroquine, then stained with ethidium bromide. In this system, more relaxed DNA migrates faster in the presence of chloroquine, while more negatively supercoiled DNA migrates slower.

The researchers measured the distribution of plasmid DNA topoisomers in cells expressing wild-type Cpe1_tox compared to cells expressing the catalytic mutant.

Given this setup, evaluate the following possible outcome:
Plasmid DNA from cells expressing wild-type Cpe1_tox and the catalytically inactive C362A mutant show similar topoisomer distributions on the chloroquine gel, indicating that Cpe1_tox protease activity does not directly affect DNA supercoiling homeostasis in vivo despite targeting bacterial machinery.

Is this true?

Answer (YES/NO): NO